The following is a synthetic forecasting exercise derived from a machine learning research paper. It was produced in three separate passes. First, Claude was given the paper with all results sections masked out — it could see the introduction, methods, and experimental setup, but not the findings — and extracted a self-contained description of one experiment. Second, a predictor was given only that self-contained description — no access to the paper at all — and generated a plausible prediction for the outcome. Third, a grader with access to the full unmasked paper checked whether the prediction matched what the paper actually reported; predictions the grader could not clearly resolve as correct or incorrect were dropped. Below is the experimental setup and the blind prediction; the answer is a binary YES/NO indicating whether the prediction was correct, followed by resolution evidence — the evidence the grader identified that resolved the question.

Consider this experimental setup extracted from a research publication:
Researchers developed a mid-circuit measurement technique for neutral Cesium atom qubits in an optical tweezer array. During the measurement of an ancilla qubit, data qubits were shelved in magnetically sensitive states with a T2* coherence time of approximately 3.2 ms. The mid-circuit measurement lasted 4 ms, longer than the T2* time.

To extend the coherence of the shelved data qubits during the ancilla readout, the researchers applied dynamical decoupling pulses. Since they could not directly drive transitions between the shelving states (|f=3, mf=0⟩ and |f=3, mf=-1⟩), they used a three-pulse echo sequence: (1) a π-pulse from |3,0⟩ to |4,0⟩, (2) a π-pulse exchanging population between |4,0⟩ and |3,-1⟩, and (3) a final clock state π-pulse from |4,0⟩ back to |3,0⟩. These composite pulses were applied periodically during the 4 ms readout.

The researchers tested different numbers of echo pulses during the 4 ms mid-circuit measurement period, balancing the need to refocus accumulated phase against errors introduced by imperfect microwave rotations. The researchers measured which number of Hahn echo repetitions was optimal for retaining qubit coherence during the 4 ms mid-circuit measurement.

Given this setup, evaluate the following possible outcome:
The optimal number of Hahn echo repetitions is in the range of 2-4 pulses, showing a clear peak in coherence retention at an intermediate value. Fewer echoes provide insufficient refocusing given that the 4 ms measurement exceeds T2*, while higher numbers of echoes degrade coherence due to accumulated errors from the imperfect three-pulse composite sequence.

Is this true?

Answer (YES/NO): NO